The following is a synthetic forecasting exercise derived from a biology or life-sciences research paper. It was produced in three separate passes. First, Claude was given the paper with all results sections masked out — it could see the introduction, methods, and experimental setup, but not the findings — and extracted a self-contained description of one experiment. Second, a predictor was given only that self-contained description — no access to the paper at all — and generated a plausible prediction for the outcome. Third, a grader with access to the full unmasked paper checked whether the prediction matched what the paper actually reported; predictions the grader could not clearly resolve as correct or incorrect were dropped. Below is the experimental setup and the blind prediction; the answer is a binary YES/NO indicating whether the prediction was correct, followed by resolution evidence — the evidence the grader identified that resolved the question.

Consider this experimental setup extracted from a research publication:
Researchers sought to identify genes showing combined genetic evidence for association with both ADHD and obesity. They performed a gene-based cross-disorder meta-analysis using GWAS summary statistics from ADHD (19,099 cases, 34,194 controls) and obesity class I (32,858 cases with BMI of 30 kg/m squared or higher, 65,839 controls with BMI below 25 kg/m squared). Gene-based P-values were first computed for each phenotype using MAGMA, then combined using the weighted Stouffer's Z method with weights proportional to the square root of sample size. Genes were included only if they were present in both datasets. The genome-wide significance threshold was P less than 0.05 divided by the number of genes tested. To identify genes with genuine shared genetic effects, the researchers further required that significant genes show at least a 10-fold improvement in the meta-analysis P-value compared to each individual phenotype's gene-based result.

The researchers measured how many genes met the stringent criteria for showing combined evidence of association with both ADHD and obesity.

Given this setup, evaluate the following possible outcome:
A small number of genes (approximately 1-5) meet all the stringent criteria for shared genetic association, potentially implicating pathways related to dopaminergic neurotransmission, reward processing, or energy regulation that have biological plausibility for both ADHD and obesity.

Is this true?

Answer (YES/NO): NO